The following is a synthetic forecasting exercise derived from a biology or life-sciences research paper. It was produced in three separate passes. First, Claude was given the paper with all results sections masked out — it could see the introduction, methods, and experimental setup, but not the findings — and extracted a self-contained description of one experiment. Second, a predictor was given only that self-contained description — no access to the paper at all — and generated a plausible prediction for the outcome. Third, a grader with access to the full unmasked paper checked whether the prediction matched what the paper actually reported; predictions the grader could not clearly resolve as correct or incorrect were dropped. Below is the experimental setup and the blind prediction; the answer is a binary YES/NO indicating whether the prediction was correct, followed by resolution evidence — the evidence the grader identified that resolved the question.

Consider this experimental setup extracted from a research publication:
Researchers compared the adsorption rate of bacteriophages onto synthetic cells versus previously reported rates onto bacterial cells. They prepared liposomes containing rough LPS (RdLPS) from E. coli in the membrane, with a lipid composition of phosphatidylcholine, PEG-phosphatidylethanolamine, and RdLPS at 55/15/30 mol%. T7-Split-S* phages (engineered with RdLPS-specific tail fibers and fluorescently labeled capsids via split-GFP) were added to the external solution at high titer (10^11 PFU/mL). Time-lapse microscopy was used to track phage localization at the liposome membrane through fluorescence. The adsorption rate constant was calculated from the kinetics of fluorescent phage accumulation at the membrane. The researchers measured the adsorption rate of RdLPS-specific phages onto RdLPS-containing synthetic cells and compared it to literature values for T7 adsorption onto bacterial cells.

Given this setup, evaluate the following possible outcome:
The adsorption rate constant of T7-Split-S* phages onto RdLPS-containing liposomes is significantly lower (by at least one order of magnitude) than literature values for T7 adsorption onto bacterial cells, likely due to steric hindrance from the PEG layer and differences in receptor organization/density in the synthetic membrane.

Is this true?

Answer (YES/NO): NO